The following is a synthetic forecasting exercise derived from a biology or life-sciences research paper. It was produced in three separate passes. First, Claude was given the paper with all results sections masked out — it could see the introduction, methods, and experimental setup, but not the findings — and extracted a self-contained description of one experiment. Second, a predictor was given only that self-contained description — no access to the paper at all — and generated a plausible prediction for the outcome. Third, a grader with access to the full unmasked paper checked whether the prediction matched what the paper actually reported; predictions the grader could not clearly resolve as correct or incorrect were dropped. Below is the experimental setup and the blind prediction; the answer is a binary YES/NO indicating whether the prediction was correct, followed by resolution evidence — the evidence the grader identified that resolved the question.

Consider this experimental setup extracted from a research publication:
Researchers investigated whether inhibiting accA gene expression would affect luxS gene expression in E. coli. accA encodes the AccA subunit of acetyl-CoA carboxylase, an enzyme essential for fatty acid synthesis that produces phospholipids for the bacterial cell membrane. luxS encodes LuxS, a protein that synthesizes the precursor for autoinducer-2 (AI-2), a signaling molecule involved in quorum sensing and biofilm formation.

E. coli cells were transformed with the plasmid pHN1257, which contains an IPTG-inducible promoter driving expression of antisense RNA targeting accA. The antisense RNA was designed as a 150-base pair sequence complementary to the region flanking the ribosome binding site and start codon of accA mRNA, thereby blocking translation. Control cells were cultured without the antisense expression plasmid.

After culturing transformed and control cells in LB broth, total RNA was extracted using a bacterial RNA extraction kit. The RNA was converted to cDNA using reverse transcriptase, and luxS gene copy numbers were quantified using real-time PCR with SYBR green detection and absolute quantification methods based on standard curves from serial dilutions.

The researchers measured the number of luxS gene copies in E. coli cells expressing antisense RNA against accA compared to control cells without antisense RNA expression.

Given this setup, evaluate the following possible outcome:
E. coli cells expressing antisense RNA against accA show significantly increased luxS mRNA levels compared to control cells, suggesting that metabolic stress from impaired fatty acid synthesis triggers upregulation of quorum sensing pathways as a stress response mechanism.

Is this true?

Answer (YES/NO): NO